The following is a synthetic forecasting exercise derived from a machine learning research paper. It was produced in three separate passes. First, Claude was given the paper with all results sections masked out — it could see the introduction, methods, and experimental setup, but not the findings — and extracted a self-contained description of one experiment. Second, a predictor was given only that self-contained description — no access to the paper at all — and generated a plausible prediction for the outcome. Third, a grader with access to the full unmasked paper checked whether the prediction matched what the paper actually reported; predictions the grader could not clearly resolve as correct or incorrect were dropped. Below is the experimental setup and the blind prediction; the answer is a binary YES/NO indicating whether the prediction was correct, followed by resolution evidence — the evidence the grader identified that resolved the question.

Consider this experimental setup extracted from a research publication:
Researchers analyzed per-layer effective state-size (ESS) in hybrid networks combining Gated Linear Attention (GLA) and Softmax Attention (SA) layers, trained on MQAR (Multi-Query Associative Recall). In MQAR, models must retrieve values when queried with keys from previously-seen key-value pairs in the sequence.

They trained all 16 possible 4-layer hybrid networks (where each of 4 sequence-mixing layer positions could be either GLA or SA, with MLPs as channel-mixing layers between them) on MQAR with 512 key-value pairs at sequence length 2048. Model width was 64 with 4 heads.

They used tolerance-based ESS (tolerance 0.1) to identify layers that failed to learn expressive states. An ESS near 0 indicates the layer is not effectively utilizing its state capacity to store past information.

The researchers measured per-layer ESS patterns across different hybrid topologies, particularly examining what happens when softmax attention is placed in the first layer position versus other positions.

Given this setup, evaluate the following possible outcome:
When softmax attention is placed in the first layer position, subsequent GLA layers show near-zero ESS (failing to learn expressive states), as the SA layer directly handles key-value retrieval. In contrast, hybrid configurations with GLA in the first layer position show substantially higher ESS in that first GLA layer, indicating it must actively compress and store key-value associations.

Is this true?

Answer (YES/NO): NO